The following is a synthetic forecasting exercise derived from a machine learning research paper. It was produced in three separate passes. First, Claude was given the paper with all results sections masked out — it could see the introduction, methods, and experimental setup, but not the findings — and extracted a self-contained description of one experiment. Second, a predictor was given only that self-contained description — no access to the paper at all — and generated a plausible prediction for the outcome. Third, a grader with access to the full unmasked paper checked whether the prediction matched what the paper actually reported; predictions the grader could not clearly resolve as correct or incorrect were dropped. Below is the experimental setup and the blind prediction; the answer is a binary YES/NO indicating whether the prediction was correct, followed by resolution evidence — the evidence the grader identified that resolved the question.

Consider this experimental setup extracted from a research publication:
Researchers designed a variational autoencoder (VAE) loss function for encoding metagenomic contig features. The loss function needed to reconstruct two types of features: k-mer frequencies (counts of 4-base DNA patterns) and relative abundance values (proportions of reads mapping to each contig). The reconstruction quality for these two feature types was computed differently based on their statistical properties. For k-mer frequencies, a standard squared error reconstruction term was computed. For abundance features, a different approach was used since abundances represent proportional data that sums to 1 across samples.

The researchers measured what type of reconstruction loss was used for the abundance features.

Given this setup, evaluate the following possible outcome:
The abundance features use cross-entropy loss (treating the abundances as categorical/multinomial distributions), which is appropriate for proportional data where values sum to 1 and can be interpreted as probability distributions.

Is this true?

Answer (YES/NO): YES